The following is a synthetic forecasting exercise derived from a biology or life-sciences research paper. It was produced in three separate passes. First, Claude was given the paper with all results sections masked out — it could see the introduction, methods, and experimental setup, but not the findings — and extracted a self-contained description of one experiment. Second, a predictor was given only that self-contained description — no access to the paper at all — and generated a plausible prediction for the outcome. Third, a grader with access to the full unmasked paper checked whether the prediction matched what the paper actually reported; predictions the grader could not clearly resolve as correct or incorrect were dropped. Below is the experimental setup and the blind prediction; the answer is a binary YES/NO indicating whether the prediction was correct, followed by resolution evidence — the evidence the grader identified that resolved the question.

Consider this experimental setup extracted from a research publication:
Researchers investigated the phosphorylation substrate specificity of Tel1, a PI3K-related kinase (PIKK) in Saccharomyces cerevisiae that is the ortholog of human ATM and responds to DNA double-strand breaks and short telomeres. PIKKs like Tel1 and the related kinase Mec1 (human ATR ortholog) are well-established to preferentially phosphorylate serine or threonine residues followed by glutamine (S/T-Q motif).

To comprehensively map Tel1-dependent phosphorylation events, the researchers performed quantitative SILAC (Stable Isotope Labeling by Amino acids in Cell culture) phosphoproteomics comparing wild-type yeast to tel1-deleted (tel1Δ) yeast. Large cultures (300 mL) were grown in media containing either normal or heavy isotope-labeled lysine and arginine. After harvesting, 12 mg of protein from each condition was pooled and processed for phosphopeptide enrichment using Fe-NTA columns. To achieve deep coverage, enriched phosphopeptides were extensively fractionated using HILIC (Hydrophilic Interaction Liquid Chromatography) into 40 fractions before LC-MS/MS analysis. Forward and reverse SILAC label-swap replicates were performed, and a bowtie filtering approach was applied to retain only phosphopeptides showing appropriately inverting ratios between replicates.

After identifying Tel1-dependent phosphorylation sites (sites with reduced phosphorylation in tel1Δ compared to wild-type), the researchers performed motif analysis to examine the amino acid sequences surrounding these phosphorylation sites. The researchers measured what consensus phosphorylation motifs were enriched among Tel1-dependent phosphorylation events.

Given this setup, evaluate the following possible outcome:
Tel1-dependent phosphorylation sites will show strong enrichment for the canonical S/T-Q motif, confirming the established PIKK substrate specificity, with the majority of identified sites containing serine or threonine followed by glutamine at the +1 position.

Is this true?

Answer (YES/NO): NO